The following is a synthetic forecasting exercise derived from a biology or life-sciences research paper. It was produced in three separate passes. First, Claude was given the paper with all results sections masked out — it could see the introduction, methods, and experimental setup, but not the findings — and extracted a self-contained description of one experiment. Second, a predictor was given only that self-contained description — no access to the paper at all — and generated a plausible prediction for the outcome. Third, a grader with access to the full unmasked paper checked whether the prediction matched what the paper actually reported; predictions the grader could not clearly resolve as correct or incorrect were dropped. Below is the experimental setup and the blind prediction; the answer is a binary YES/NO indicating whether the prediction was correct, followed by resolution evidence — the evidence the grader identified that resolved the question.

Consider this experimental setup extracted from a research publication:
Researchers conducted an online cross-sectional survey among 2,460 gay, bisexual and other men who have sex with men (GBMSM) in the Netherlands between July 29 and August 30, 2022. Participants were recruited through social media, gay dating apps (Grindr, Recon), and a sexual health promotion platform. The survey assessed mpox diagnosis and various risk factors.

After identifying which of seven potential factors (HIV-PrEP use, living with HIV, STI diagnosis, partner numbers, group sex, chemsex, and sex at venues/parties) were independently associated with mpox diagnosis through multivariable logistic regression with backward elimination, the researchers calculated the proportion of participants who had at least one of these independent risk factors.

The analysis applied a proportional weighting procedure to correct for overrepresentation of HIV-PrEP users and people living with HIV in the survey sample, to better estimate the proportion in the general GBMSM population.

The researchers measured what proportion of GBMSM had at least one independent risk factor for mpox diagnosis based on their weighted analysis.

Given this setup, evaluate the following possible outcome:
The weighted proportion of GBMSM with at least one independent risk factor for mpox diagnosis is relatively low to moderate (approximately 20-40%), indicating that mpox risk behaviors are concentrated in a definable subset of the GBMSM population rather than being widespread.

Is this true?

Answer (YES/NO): YES